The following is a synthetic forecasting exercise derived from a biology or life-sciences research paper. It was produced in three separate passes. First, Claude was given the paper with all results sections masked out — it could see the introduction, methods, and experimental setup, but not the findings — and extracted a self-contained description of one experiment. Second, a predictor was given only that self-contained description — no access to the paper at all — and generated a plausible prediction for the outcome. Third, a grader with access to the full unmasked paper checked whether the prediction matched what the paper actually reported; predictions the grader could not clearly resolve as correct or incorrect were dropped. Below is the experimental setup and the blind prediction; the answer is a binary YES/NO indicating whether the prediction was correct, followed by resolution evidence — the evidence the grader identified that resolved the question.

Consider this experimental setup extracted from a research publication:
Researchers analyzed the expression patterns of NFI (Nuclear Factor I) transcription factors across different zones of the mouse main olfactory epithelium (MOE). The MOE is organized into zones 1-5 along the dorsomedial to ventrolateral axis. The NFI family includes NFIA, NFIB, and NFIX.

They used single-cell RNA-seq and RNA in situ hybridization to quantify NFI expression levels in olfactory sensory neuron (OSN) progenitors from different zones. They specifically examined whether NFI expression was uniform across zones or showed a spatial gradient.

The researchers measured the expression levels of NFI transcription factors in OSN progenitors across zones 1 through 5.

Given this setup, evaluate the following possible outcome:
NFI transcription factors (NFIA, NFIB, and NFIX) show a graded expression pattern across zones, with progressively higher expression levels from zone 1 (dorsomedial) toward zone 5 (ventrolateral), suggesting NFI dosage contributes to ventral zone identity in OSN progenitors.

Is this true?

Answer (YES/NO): YES